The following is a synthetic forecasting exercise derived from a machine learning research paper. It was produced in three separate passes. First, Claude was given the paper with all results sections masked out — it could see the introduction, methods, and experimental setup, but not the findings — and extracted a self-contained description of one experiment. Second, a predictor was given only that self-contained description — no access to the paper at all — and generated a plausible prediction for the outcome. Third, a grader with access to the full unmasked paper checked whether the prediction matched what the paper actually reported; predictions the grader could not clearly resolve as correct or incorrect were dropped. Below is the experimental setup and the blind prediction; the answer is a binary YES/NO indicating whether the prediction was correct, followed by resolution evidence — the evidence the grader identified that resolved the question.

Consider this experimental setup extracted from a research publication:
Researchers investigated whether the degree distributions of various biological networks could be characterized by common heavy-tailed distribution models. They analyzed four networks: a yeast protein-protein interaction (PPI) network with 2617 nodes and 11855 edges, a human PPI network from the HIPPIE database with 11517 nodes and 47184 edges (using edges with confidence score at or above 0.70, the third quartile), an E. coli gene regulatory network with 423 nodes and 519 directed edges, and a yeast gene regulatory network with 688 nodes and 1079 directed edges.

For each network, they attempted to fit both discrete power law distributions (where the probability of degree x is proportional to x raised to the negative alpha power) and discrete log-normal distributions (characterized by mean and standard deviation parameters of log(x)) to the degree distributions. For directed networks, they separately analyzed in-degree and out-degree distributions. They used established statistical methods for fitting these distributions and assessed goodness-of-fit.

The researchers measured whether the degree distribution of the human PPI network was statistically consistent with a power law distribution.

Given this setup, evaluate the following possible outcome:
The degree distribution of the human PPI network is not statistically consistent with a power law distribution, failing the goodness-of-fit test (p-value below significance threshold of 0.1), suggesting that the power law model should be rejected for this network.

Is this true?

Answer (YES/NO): YES